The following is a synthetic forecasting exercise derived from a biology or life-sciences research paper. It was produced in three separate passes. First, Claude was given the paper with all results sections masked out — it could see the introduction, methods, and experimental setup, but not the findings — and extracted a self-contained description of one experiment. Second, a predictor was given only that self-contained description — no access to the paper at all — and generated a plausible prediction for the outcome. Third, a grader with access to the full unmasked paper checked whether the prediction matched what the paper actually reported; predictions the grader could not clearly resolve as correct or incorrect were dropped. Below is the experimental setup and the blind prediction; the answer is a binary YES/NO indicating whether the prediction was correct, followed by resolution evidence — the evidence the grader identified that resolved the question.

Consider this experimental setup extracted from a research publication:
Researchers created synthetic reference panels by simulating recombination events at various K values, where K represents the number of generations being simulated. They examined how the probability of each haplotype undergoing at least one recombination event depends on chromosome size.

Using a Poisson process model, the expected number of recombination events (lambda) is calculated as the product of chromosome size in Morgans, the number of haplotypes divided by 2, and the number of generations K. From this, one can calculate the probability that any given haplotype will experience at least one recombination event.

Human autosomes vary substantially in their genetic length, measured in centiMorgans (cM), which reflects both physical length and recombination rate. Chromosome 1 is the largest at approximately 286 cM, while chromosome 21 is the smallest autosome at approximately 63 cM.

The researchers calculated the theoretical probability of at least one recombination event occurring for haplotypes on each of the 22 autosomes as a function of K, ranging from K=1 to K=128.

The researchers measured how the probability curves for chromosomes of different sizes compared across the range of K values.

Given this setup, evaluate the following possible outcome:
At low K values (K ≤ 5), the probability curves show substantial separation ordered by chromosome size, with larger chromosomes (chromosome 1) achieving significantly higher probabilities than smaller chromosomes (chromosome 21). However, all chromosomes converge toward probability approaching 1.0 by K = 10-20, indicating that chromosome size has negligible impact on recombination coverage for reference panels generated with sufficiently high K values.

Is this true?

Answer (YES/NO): NO